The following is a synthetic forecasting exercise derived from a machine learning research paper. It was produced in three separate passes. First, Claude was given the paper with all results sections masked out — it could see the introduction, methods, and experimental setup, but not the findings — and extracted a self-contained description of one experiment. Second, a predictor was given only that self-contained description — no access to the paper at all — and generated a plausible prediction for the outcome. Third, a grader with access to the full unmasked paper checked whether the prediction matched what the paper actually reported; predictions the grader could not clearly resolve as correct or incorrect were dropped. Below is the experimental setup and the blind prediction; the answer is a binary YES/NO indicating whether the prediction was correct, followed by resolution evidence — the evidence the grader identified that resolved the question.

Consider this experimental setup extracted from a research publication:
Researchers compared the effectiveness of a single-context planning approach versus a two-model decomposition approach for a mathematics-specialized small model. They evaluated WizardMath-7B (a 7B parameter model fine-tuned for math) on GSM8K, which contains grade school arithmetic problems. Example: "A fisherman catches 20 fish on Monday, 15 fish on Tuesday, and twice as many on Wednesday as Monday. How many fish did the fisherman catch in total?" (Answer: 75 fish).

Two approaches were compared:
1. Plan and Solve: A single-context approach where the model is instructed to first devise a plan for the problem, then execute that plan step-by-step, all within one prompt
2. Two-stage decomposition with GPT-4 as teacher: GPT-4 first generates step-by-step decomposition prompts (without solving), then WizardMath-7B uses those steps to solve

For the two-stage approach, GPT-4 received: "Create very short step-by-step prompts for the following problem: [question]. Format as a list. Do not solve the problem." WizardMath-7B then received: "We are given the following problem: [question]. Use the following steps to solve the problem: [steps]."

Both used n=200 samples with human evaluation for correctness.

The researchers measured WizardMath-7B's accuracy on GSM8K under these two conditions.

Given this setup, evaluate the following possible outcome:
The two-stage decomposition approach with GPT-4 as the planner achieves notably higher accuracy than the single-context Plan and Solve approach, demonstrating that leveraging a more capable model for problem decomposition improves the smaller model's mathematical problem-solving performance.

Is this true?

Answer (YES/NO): NO